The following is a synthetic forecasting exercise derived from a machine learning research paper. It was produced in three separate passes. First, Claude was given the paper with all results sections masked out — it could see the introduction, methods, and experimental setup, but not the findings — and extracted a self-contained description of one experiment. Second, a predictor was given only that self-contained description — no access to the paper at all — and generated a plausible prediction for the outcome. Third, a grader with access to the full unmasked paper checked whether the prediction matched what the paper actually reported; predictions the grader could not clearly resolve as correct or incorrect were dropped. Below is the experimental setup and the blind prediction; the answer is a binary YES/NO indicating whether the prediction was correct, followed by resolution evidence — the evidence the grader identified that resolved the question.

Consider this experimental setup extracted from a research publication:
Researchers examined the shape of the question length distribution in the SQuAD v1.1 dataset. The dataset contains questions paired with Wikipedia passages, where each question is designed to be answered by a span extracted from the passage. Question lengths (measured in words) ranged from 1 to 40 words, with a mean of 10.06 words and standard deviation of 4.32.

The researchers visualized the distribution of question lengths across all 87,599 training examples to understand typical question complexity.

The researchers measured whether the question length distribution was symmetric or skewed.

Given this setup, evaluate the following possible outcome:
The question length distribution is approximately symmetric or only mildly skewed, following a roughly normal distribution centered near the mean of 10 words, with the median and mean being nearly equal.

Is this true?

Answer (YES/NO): NO